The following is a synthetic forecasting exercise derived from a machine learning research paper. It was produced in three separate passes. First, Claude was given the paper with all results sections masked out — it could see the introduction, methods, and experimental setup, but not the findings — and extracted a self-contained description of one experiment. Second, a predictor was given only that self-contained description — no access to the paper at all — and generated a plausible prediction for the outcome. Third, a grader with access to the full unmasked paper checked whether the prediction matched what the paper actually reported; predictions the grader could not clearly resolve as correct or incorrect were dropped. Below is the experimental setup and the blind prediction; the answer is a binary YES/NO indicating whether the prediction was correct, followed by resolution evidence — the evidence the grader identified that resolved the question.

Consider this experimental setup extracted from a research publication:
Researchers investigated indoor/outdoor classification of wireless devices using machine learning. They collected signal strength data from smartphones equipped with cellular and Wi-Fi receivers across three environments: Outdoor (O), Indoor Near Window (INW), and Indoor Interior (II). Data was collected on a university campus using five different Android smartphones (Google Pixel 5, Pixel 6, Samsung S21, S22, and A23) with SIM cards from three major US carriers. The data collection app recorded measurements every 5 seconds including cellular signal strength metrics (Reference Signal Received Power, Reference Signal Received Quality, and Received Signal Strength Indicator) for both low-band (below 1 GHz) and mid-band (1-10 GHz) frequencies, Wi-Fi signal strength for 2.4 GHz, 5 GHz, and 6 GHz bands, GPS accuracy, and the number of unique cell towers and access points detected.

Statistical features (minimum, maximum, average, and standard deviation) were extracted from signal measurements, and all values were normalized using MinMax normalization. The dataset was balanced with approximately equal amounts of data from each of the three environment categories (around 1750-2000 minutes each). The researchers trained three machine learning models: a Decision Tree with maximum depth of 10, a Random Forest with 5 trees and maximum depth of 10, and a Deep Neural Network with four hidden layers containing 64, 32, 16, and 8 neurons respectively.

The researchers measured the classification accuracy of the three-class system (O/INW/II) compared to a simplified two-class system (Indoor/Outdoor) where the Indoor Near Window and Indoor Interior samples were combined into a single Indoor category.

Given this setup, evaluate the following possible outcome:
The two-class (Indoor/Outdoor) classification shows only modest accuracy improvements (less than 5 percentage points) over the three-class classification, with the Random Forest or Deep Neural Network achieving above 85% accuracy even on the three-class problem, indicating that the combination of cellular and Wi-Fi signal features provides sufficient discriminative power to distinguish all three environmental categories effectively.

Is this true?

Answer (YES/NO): YES